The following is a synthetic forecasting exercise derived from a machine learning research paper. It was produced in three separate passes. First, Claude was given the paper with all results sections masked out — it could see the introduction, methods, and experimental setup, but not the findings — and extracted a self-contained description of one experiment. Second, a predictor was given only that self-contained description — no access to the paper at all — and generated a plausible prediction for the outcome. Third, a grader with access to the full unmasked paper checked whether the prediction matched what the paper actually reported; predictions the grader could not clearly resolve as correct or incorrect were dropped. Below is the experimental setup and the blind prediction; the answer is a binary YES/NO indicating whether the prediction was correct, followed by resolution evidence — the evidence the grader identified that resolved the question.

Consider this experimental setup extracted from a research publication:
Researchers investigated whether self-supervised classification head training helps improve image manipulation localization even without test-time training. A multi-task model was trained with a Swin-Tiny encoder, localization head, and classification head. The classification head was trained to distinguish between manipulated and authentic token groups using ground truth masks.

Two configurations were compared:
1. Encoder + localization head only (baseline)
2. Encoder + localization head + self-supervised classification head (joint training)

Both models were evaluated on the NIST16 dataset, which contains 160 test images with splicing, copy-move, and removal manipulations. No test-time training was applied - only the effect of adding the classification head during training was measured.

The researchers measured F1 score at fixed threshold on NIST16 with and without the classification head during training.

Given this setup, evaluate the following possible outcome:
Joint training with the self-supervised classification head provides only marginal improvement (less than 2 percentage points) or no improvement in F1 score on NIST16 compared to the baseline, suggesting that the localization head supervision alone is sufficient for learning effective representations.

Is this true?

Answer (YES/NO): YES